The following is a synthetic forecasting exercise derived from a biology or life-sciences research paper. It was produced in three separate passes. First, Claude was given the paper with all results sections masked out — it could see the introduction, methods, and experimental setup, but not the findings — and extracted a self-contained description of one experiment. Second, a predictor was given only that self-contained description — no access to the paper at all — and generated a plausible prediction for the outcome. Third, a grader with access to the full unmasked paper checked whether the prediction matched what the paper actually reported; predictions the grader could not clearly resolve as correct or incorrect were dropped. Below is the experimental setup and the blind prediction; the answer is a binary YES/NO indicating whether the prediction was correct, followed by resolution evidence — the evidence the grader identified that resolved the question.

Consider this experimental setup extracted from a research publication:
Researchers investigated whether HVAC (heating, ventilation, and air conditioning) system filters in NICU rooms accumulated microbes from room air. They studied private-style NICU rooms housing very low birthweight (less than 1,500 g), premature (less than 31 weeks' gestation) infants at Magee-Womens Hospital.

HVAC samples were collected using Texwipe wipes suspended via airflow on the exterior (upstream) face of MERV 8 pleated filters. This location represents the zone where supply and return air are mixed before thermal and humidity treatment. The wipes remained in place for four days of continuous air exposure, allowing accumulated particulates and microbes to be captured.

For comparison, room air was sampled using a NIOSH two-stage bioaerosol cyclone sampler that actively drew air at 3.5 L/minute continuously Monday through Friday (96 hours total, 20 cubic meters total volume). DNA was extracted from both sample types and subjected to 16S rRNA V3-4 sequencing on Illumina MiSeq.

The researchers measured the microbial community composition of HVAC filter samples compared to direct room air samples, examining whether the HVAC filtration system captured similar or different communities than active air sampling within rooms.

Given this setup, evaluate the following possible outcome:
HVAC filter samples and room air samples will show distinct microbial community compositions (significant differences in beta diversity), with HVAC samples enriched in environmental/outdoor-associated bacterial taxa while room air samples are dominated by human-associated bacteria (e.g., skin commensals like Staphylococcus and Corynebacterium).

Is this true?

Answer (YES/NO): NO